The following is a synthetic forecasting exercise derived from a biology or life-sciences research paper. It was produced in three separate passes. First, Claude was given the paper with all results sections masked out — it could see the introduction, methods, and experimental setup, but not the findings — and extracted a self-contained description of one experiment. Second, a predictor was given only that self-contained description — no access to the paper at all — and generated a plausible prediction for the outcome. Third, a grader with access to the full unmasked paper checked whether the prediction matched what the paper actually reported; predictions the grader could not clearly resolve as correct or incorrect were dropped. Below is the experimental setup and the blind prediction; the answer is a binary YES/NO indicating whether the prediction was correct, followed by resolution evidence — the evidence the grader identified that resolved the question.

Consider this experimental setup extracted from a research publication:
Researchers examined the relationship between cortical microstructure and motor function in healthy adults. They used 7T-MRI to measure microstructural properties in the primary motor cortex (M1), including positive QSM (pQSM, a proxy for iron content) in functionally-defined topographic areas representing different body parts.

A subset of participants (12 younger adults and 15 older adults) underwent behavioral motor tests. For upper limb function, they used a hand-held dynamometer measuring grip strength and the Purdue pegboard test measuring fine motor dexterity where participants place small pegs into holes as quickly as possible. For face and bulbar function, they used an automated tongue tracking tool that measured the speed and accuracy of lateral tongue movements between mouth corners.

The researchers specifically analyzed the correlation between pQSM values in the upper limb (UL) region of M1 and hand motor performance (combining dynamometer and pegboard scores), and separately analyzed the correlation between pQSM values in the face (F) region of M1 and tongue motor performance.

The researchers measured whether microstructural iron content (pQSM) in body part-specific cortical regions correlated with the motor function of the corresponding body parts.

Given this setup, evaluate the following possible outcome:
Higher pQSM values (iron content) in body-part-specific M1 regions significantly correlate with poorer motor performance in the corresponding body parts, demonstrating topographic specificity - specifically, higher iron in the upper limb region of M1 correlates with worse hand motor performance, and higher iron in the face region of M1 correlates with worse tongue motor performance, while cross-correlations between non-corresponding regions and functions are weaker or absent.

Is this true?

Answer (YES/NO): NO